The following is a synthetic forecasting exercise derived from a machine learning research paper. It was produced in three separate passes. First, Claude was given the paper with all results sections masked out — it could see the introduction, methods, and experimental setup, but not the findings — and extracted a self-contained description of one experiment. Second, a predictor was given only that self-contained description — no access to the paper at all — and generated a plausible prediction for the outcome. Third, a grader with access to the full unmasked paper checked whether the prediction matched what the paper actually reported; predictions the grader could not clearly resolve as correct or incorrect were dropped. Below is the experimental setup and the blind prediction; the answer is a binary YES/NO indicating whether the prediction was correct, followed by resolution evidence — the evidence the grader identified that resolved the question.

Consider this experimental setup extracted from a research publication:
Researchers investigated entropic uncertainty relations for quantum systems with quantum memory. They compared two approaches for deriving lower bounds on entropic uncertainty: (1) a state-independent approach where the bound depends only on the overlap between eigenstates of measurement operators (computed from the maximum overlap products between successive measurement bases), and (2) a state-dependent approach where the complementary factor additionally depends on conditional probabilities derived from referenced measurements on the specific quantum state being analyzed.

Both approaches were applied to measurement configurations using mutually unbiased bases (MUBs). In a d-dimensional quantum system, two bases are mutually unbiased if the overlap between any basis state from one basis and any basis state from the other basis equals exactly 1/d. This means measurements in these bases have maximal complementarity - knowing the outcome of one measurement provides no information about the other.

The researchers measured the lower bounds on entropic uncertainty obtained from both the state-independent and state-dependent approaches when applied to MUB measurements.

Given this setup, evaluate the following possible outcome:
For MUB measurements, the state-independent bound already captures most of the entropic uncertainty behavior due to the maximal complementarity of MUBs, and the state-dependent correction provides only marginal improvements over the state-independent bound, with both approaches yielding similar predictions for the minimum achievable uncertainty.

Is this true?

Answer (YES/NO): NO